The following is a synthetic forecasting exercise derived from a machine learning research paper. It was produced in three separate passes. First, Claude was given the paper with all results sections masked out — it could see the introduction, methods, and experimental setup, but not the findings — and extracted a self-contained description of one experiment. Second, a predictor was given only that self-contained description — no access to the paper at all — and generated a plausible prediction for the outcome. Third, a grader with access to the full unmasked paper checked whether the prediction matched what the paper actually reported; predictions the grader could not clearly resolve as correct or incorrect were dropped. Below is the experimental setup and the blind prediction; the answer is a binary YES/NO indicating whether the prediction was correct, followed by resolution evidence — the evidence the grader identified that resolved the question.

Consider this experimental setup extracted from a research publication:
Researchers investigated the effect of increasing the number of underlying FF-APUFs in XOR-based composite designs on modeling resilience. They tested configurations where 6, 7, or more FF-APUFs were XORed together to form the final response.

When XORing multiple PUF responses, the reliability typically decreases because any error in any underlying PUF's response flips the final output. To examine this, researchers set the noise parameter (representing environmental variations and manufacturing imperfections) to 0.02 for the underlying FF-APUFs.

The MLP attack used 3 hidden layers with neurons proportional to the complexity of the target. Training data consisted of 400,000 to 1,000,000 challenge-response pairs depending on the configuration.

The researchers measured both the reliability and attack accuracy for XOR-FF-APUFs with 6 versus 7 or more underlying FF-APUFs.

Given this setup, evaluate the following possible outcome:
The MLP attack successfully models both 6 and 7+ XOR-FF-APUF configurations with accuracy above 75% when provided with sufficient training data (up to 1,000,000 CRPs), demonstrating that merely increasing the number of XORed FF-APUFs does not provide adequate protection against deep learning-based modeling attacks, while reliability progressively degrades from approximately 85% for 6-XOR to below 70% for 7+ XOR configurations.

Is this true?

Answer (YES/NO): NO